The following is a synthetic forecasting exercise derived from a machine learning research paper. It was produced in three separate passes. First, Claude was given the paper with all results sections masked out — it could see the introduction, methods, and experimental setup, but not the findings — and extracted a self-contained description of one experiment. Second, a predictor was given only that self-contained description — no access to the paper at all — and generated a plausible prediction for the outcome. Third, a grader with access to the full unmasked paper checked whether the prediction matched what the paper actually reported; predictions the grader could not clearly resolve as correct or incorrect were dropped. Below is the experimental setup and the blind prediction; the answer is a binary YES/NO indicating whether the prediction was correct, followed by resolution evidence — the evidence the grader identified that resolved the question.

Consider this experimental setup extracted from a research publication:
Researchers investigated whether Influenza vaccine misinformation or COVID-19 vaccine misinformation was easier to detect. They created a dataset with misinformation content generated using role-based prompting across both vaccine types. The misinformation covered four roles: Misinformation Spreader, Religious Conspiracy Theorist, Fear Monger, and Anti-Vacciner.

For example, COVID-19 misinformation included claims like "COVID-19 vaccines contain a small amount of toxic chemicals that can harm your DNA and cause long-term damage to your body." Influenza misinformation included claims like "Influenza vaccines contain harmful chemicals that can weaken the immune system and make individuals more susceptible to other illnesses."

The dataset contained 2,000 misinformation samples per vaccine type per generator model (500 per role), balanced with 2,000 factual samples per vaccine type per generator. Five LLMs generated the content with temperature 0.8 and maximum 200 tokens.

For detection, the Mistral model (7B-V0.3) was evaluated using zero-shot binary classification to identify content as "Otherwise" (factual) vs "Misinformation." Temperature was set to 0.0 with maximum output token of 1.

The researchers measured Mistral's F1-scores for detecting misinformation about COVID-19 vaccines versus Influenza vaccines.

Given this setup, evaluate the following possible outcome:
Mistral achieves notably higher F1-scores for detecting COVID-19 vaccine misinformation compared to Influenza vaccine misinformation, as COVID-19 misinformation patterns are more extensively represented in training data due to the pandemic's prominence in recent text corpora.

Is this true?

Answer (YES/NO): NO